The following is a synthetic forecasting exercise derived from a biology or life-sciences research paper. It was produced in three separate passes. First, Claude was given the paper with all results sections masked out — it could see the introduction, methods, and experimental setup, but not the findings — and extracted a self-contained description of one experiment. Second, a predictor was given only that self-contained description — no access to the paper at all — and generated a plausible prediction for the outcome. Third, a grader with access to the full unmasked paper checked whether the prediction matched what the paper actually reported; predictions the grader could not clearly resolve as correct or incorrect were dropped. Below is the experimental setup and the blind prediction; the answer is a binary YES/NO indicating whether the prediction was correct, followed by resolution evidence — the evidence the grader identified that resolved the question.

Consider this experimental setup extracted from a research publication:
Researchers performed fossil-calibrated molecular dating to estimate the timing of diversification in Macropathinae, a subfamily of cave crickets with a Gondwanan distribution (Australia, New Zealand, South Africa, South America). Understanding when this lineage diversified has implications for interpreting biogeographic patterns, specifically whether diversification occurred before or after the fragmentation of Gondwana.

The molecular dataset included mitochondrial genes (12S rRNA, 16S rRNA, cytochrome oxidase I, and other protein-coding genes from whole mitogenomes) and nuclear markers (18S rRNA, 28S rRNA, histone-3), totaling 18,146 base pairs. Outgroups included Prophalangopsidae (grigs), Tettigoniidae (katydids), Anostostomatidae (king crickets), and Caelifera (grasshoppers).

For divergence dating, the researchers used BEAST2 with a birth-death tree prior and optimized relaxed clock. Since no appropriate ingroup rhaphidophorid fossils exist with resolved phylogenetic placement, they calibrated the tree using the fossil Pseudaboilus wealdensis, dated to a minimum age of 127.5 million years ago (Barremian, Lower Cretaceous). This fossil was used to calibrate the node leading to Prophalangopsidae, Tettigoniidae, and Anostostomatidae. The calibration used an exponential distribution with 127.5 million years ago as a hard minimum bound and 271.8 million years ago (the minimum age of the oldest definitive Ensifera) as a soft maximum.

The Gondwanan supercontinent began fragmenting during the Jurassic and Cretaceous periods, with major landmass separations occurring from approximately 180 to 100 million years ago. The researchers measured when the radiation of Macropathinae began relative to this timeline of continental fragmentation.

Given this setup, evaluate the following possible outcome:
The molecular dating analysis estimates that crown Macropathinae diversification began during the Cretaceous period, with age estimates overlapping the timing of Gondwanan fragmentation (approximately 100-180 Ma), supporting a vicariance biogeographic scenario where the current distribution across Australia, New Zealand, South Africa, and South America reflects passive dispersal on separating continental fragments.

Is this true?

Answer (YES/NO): YES